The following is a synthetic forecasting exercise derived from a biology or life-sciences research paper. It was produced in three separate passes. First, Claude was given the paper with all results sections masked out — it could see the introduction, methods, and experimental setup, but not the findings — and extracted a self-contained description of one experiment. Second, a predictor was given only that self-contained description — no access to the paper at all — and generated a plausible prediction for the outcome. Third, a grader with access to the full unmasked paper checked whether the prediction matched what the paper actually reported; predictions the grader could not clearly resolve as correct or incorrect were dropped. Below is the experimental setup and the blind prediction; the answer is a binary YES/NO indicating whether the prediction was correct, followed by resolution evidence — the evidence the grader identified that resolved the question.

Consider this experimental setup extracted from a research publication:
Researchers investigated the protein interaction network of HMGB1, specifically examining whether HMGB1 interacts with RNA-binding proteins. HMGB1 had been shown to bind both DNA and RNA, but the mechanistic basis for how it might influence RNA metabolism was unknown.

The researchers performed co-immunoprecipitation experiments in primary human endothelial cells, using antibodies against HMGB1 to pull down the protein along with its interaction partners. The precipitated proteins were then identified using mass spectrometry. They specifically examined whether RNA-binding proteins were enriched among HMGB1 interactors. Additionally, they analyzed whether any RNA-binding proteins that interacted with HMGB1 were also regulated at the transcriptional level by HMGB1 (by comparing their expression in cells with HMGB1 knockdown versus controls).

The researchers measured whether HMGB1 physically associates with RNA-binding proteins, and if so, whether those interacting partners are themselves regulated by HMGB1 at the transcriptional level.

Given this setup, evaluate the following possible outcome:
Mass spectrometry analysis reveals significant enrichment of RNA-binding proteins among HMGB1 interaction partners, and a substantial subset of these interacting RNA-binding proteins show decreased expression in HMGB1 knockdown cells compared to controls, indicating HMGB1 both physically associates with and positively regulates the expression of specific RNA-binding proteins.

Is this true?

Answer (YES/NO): YES